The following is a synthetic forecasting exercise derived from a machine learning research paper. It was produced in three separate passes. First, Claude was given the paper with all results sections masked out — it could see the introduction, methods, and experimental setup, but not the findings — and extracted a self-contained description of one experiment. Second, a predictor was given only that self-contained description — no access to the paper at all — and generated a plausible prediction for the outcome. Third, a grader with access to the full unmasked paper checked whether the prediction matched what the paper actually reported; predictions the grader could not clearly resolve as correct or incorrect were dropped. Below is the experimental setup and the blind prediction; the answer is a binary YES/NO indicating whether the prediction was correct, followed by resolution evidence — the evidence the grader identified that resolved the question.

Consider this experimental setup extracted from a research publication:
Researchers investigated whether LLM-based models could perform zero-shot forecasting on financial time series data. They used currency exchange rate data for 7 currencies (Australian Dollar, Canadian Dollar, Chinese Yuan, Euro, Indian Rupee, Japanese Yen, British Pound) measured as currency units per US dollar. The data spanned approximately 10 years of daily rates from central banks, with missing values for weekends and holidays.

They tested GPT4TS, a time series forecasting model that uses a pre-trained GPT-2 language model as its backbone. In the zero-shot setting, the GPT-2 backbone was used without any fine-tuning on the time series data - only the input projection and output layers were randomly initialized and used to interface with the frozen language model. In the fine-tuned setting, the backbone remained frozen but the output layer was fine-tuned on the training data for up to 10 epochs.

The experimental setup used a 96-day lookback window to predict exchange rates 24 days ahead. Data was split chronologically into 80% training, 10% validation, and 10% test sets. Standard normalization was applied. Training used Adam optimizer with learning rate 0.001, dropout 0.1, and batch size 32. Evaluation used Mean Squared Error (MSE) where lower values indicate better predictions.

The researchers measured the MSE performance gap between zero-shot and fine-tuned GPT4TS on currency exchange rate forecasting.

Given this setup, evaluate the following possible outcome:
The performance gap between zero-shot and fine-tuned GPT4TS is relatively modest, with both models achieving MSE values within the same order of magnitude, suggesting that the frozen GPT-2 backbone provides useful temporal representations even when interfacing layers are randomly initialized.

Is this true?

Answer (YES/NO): NO